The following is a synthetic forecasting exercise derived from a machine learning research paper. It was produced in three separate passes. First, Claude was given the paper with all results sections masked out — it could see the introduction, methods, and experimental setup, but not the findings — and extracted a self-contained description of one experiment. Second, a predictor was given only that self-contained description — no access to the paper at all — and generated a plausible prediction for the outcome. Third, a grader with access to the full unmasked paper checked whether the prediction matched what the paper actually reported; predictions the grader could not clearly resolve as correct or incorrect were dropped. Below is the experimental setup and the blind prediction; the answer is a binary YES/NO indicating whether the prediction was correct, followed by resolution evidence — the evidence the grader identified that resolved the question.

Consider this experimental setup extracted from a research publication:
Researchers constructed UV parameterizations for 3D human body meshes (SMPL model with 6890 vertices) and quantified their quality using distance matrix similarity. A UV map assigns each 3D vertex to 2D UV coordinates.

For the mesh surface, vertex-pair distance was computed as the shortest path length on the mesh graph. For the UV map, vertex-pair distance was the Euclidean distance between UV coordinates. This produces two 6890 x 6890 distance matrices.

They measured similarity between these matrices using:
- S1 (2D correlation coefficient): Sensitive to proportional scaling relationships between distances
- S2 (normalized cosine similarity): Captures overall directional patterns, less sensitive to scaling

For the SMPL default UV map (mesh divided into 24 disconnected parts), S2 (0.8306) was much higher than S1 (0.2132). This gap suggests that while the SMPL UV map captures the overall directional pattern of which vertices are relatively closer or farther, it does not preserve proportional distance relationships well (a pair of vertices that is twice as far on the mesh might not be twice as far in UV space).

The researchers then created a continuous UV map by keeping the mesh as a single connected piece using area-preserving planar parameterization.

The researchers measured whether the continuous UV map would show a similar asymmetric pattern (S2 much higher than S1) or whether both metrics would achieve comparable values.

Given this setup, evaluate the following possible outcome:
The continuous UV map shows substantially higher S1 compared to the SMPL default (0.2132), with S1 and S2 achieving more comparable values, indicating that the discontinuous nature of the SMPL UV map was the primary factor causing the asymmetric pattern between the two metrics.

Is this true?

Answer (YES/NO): YES